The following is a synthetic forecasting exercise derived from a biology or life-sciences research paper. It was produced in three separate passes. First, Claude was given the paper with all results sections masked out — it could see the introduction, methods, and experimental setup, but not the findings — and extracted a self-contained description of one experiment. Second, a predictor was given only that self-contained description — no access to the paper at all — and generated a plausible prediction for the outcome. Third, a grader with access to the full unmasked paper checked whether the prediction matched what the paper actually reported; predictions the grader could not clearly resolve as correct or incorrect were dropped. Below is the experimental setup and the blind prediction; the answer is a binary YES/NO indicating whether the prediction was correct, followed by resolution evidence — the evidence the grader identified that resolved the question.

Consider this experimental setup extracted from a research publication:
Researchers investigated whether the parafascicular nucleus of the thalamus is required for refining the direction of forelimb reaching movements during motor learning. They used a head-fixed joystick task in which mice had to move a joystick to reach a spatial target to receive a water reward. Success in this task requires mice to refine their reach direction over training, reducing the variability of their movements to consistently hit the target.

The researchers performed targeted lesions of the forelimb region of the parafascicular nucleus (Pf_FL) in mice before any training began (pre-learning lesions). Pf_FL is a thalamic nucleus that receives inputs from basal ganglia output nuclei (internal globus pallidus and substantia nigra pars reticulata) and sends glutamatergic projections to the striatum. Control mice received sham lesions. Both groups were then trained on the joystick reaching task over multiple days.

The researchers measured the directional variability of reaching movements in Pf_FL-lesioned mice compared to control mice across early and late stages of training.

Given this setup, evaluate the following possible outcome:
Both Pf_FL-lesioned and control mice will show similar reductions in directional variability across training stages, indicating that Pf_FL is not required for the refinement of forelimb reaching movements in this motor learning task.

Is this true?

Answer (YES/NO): NO